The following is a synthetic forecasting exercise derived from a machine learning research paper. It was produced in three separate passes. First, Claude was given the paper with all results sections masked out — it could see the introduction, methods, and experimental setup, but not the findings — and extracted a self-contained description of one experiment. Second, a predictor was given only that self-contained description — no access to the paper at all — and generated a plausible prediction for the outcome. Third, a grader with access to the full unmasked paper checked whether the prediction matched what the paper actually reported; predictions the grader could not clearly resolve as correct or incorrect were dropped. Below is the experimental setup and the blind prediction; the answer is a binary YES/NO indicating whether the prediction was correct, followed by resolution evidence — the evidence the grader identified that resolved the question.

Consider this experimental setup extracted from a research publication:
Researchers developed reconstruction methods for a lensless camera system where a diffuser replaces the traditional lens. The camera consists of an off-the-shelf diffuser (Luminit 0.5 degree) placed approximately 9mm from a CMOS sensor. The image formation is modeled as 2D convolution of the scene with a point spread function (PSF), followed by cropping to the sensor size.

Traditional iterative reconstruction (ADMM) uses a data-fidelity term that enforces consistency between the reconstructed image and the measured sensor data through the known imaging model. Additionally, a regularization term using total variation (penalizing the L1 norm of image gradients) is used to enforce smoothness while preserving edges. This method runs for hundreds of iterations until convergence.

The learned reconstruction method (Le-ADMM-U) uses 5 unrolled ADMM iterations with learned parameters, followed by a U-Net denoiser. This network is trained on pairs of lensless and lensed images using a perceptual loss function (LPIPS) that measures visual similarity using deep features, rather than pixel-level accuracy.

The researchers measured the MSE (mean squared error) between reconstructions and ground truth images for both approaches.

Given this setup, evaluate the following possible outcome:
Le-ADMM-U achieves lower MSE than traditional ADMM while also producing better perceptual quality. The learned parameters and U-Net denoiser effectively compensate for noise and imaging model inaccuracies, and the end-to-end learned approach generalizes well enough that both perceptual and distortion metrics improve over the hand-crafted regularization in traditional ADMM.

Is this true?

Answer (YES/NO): YES